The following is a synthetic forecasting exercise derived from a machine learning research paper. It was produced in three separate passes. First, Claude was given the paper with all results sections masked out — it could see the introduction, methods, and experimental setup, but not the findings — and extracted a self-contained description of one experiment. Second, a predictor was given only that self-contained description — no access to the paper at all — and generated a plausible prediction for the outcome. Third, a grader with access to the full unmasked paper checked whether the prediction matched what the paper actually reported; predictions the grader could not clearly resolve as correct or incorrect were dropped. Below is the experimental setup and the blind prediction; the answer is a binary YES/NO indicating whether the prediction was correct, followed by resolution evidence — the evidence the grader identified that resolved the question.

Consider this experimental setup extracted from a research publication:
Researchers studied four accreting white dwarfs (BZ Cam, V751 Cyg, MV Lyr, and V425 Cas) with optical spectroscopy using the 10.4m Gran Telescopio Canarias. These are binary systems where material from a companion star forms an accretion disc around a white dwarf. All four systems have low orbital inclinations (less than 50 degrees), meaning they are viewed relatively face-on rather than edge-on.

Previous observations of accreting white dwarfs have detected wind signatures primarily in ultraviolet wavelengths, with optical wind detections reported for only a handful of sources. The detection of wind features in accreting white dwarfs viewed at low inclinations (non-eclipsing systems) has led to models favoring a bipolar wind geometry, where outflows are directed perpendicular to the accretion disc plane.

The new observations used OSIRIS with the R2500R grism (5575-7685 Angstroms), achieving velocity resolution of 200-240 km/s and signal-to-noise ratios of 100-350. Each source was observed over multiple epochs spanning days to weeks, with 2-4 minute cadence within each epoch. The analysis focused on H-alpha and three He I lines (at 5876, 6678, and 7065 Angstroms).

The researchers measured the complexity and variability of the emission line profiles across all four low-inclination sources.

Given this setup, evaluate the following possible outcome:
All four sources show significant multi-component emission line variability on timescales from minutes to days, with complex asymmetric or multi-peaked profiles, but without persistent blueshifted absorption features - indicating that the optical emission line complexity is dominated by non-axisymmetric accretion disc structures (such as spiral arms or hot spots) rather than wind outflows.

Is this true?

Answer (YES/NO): NO